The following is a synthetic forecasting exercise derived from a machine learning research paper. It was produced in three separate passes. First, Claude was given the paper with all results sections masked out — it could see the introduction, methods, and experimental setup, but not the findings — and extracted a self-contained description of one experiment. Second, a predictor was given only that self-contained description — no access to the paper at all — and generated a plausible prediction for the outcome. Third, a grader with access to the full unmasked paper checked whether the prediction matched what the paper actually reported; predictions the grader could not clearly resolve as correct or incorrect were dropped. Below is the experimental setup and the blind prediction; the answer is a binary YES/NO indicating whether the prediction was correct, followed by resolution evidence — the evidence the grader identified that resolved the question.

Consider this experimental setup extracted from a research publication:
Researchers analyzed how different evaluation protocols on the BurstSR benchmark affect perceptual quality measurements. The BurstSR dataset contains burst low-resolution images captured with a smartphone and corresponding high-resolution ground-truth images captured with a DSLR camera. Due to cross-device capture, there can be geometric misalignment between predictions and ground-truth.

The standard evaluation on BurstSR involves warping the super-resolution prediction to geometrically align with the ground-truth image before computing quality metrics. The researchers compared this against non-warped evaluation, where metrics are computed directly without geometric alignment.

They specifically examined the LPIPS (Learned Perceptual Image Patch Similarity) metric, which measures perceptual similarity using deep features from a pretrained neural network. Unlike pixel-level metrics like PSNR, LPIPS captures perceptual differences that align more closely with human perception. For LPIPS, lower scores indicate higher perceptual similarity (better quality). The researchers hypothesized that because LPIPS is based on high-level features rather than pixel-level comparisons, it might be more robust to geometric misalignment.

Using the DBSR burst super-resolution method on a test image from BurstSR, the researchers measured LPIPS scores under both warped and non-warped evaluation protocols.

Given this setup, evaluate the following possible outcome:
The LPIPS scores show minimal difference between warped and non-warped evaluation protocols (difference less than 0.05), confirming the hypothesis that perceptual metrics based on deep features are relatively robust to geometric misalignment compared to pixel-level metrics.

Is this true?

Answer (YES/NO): NO